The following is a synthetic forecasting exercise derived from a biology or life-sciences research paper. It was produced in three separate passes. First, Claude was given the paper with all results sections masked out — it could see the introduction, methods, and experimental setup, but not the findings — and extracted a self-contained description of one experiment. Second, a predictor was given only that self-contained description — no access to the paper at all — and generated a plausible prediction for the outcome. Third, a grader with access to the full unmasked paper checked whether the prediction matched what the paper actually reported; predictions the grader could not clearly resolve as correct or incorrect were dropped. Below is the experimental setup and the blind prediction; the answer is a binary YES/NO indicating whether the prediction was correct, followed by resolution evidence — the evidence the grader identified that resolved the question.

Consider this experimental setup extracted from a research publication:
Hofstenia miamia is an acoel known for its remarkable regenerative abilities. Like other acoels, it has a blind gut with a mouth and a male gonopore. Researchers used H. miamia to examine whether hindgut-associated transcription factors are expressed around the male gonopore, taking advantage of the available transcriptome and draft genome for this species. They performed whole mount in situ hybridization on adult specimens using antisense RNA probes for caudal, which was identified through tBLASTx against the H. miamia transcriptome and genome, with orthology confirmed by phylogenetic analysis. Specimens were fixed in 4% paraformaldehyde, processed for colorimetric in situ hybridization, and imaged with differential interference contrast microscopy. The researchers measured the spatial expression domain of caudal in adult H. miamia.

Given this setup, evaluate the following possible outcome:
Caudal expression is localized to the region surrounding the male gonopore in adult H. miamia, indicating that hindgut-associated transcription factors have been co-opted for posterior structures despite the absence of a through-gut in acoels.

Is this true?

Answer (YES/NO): YES